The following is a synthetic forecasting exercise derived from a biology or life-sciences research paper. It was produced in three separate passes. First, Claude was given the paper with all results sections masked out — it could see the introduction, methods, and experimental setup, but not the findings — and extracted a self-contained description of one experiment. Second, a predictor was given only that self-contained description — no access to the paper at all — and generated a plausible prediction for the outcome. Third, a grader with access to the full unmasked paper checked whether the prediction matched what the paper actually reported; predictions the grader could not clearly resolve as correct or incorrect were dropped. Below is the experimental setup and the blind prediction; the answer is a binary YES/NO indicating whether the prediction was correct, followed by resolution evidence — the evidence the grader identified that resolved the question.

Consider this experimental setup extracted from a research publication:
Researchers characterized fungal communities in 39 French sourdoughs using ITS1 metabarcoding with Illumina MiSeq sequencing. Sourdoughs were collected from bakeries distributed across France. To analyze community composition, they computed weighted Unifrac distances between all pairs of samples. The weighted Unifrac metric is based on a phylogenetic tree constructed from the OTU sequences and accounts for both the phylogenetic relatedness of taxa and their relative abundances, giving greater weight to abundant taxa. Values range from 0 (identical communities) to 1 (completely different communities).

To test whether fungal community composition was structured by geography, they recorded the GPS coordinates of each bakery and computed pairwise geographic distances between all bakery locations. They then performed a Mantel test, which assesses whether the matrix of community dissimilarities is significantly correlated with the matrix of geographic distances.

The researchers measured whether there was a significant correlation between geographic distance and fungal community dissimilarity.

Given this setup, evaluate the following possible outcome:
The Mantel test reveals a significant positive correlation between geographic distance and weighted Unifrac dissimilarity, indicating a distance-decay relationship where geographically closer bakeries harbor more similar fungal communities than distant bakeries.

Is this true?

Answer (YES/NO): NO